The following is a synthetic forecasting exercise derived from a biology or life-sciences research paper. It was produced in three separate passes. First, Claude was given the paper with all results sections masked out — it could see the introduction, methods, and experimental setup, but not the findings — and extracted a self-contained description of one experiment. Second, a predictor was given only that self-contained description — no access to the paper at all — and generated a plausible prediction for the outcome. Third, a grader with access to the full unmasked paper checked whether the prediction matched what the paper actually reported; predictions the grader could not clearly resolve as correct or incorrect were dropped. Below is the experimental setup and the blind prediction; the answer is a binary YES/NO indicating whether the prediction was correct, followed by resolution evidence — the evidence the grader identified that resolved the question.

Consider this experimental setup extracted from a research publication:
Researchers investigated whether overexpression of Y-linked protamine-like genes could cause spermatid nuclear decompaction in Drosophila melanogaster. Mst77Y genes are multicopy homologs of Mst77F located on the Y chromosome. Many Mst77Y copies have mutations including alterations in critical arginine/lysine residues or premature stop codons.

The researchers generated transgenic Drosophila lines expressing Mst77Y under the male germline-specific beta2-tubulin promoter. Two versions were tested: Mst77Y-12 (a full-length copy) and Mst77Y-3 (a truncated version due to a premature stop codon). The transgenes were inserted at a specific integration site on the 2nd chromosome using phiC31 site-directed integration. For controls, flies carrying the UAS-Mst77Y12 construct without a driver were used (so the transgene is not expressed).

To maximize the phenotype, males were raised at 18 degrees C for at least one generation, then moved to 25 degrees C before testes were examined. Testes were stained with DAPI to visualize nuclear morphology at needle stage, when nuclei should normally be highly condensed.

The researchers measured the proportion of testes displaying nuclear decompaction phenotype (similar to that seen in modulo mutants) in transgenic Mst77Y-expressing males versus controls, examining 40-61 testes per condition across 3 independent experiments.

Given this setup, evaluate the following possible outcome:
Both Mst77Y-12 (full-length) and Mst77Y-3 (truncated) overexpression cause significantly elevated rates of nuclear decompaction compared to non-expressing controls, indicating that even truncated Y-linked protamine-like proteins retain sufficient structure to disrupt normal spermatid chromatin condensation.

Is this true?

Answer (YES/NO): YES